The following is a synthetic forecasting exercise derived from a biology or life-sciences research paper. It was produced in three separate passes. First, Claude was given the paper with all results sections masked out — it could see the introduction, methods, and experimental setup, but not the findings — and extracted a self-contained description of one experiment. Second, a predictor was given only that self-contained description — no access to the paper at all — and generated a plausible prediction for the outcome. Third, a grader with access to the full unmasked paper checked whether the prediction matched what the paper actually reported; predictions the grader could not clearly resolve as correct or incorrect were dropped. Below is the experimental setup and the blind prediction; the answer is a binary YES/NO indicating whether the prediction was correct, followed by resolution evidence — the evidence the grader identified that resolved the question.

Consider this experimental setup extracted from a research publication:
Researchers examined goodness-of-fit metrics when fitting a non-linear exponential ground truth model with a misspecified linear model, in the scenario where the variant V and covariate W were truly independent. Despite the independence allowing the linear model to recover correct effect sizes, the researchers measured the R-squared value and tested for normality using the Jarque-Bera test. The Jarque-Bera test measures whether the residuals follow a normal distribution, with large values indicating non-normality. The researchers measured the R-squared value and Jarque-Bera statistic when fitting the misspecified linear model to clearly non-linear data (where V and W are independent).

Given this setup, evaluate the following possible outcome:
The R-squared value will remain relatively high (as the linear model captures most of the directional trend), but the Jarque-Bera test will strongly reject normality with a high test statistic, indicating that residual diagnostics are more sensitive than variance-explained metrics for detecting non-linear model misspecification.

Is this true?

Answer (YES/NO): NO